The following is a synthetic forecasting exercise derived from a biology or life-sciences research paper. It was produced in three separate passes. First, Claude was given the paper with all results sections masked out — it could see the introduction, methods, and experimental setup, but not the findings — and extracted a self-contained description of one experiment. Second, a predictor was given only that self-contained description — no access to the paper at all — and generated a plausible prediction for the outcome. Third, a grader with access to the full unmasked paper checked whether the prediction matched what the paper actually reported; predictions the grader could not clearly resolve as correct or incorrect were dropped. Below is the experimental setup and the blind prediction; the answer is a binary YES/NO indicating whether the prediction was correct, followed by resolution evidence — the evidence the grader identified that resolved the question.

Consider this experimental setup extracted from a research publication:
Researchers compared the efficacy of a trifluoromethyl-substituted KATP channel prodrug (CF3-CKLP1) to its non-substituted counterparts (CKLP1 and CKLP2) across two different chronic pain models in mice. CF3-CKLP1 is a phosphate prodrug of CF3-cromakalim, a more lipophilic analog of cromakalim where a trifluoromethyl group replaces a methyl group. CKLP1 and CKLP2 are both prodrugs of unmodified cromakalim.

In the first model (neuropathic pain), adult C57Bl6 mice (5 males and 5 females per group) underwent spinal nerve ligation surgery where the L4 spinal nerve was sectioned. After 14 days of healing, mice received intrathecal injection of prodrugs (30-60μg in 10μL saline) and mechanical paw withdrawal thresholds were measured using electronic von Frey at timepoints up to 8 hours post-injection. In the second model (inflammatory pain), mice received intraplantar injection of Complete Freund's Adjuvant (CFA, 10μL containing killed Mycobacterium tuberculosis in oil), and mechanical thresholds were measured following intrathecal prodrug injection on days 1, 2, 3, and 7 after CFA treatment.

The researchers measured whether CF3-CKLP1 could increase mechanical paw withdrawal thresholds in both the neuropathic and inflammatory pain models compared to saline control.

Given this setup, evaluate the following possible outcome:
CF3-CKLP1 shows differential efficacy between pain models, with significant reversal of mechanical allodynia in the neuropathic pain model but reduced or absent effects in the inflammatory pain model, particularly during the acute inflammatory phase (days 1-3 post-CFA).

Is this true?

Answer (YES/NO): NO